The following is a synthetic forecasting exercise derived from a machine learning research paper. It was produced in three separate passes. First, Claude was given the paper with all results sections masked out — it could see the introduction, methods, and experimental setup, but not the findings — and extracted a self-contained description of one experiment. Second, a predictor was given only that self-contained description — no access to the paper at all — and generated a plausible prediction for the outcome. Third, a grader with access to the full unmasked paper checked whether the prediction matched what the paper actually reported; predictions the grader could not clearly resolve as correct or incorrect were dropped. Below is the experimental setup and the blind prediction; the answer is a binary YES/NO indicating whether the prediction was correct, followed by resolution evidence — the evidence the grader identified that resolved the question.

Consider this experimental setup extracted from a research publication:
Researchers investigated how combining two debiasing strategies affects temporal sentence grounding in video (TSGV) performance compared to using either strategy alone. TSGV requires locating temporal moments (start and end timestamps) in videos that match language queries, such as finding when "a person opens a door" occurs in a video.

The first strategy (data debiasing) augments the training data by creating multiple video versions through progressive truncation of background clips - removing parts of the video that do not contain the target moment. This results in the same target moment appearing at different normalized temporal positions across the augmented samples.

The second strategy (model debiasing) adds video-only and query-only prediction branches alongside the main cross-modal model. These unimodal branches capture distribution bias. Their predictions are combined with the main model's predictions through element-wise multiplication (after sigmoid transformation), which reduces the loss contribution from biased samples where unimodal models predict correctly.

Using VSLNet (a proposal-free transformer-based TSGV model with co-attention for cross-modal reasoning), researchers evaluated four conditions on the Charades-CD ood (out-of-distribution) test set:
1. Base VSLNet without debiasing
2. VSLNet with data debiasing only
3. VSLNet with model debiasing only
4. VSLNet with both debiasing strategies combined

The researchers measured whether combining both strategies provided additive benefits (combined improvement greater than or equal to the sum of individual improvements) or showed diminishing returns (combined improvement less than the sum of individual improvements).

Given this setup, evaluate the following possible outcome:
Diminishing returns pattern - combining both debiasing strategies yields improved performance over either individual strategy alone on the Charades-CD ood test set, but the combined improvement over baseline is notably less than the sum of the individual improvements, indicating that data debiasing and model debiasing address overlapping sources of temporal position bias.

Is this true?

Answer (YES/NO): YES